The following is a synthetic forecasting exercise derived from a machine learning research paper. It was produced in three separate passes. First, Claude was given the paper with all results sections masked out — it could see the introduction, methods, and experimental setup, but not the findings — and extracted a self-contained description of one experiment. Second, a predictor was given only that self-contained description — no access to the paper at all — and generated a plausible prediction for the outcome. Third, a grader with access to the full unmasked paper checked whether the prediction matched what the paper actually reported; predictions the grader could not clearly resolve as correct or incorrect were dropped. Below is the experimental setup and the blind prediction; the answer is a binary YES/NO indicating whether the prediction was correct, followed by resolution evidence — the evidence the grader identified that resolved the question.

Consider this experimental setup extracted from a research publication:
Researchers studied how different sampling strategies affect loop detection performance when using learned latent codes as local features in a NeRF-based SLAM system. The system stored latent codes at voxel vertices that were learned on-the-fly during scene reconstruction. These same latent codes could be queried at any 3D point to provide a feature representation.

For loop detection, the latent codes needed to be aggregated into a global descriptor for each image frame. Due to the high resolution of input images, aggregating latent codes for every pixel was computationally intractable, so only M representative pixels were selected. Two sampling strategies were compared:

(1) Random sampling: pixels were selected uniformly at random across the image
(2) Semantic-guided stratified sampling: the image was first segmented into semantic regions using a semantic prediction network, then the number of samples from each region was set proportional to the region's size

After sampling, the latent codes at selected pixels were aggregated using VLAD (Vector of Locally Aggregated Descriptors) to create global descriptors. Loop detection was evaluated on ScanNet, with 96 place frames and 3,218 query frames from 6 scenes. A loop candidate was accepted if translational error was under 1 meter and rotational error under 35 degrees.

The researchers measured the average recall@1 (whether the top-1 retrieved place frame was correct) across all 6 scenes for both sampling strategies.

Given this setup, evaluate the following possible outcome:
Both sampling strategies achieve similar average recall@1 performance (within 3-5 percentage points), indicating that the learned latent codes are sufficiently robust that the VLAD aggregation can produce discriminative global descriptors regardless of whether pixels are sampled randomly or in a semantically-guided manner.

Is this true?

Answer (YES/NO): NO